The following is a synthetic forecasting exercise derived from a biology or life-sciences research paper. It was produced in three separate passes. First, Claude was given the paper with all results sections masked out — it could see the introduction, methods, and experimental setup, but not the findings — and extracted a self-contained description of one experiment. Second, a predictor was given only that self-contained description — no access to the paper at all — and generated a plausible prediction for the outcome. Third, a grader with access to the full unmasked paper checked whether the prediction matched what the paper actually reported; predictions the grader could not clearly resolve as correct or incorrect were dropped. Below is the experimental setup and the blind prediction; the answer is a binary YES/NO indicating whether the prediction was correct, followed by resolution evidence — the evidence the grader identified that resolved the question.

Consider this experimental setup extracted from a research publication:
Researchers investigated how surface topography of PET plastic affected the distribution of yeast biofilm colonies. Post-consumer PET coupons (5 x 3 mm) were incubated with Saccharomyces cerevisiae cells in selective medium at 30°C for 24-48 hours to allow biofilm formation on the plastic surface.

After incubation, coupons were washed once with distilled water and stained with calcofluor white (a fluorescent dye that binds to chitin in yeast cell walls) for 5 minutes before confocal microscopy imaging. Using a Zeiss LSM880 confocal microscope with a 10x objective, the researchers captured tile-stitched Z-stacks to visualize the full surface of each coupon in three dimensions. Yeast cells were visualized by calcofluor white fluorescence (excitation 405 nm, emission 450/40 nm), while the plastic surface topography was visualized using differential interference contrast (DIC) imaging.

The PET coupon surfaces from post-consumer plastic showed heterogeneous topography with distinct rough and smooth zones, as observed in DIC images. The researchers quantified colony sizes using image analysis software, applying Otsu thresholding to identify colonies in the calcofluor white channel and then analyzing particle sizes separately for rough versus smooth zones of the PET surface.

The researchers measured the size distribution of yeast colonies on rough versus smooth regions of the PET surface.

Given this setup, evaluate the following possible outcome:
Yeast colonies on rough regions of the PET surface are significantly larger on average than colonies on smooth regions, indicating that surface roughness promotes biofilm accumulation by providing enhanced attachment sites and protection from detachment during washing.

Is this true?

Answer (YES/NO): YES